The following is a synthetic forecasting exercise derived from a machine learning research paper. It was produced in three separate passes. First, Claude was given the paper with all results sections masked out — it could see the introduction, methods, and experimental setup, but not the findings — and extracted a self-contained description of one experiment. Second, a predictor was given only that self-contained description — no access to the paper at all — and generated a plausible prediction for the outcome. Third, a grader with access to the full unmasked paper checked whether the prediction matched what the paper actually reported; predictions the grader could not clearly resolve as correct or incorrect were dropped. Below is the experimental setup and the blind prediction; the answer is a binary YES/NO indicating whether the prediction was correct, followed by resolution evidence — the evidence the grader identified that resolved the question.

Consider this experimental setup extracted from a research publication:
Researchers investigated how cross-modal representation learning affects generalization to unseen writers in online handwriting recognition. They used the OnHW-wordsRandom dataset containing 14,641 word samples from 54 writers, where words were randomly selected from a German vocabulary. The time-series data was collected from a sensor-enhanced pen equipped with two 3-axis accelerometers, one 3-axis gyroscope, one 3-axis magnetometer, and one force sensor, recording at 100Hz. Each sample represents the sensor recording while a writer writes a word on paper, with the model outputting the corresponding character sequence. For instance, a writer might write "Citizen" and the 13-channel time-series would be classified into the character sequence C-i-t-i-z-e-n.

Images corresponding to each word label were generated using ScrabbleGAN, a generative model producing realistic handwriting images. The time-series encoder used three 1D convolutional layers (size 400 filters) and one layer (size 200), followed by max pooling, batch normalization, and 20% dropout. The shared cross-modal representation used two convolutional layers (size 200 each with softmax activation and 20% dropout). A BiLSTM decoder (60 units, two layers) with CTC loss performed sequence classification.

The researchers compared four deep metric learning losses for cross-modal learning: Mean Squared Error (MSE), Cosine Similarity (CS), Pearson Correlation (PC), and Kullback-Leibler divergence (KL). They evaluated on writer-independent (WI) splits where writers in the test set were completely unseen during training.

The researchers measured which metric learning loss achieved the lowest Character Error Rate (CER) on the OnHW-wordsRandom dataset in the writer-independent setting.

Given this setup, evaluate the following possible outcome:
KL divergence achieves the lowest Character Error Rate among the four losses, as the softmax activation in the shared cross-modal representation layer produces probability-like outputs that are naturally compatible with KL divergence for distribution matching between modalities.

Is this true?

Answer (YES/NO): NO